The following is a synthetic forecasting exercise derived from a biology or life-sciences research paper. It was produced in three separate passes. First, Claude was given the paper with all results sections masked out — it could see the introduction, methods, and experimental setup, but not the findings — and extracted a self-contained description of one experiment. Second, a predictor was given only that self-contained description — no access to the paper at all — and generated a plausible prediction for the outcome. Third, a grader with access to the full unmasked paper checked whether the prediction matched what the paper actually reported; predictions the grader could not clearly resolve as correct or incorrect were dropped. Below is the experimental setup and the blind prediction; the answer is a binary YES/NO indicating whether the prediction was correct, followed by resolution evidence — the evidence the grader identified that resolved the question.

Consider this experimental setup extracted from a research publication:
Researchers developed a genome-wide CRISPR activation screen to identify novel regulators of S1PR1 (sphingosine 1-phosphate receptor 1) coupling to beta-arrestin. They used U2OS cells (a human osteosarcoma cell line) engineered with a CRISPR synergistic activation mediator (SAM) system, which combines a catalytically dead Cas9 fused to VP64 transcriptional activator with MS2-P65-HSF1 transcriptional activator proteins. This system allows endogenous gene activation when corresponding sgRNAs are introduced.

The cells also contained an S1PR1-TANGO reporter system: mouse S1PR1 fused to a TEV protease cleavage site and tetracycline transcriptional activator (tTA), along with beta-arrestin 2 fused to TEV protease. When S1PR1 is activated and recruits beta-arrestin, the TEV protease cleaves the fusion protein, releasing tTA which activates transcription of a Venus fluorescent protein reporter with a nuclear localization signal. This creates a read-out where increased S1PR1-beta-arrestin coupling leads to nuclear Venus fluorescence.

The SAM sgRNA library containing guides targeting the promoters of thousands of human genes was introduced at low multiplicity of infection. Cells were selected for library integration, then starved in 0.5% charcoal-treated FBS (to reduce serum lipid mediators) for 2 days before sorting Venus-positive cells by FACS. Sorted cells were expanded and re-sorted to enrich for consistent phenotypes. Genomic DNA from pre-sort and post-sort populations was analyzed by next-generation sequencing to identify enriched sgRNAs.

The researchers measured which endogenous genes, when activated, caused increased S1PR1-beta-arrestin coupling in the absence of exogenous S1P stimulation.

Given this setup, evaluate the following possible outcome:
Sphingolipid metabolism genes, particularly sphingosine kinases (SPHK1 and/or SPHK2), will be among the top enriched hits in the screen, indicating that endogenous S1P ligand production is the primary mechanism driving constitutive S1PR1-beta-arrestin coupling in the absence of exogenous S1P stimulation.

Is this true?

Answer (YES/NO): NO